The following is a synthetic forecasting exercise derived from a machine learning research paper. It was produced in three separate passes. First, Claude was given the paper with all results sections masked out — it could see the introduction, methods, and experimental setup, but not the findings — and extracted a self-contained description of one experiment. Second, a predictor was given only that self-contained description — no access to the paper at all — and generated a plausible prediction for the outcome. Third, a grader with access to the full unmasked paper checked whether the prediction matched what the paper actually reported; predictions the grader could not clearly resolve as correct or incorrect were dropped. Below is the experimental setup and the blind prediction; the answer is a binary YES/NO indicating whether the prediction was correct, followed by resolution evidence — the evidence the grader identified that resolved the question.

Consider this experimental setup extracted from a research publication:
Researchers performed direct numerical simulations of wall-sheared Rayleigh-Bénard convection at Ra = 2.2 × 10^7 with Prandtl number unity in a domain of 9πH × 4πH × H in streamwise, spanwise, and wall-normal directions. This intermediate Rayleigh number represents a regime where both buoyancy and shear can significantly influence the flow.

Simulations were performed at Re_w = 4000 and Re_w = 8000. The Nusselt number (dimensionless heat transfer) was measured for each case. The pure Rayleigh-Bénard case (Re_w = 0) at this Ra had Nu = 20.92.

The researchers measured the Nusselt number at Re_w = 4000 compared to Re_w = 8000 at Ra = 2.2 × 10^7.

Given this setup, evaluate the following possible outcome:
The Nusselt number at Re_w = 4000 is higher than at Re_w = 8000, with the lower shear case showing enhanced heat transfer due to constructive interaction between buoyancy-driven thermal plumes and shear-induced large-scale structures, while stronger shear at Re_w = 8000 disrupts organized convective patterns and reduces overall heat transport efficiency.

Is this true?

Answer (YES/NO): NO